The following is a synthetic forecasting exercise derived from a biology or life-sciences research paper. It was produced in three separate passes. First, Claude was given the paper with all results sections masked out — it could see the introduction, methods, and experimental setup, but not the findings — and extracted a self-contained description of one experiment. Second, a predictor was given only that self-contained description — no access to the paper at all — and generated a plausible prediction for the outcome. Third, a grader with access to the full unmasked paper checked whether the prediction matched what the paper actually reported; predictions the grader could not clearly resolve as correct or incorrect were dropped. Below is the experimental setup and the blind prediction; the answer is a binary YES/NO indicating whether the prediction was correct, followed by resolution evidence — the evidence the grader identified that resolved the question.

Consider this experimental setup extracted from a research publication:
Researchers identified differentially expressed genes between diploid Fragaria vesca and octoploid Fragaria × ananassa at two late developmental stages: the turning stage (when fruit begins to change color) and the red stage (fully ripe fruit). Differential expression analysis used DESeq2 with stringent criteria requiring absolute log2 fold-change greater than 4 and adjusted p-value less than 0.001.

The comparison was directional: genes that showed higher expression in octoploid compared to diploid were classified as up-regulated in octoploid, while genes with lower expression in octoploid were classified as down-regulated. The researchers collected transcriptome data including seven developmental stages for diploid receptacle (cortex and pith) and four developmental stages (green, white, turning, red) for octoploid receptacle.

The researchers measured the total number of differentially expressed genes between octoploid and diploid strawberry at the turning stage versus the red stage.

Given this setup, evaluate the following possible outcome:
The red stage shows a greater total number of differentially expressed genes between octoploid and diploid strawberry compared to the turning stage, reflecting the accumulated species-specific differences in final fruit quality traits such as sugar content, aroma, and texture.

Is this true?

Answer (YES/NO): NO